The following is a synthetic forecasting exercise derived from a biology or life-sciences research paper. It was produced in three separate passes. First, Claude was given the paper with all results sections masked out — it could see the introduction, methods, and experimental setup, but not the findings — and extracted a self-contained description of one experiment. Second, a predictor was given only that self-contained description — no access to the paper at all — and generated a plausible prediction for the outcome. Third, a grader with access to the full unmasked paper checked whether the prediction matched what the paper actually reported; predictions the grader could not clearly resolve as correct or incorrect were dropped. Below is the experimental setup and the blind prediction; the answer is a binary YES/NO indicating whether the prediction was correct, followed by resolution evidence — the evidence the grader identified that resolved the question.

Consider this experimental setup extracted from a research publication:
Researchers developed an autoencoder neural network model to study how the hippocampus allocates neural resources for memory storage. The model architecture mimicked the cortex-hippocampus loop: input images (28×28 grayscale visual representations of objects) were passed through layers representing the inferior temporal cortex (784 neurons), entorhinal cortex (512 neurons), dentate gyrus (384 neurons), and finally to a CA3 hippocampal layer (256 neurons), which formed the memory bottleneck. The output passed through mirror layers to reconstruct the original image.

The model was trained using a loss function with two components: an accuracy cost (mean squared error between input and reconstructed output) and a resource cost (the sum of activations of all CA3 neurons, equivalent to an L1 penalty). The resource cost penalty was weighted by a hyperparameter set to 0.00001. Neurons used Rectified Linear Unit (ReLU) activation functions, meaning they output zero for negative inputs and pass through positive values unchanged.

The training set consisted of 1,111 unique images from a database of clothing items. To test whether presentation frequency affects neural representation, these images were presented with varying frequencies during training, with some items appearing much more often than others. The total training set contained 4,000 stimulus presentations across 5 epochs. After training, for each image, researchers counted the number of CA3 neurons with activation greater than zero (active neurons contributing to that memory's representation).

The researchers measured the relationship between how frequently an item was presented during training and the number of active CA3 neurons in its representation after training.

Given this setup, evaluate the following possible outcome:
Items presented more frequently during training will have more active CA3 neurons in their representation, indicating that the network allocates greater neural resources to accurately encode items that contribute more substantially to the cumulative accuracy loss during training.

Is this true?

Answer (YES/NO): NO